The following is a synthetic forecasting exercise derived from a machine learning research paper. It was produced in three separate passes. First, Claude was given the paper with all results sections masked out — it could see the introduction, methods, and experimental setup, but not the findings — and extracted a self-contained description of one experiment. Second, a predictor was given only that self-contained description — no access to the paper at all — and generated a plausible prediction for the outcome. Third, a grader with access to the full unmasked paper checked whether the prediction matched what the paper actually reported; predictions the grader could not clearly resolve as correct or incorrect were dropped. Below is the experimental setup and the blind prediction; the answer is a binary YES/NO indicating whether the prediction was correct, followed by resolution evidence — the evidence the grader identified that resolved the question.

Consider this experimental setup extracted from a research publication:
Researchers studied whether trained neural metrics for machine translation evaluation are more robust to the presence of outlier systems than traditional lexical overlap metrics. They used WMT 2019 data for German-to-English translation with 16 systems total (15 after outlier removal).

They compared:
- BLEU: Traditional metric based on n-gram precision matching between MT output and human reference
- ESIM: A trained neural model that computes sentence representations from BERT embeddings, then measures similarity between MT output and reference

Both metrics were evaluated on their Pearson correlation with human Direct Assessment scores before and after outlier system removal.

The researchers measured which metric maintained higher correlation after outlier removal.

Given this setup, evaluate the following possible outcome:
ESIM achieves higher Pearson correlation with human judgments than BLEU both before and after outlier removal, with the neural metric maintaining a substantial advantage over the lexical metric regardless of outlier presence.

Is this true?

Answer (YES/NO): YES